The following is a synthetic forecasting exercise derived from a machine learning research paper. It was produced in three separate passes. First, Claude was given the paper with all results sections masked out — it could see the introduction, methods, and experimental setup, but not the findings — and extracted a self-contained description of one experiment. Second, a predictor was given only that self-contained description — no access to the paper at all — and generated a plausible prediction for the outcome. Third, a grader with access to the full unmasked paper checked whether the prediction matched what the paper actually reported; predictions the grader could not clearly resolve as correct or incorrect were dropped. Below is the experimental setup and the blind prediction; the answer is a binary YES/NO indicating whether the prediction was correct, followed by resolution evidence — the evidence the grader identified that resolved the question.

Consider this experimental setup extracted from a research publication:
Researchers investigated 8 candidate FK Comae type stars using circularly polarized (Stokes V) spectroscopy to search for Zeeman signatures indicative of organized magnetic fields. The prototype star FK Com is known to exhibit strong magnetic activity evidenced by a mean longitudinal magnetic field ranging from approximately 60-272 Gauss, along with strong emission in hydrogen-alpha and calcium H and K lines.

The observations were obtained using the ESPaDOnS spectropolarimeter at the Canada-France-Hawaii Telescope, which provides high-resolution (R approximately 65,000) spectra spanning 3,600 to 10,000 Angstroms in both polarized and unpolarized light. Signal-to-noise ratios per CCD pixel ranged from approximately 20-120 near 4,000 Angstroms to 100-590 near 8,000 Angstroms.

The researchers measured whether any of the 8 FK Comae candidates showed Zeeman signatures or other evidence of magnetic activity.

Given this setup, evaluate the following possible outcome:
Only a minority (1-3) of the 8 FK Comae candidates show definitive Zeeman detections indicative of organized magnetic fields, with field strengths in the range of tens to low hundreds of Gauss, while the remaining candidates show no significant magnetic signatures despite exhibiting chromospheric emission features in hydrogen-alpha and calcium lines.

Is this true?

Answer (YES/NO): NO